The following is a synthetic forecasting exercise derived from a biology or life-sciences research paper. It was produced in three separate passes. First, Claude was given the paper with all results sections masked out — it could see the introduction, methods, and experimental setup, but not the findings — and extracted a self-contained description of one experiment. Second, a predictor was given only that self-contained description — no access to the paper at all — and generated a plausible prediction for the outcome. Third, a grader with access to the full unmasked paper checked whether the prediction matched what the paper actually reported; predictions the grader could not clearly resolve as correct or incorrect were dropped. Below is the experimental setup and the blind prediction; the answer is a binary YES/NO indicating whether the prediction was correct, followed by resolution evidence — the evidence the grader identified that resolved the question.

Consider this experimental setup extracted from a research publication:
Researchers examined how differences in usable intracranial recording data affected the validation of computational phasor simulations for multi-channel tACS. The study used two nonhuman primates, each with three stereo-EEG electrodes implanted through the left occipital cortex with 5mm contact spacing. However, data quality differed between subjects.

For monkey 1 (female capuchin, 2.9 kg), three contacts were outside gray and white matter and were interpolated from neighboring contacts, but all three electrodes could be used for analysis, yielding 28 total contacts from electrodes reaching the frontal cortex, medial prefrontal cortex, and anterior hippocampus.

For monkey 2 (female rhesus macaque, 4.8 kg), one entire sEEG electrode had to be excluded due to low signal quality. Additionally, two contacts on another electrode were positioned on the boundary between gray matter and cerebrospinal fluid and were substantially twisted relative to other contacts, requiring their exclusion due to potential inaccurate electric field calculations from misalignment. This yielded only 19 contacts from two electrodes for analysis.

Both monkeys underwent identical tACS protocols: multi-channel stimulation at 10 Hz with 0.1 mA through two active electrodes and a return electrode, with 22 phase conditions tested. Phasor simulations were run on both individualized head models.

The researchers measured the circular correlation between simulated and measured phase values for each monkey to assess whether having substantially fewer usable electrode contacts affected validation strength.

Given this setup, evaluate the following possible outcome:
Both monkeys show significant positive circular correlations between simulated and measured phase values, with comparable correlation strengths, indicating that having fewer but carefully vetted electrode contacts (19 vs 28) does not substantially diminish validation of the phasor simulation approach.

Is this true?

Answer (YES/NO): YES